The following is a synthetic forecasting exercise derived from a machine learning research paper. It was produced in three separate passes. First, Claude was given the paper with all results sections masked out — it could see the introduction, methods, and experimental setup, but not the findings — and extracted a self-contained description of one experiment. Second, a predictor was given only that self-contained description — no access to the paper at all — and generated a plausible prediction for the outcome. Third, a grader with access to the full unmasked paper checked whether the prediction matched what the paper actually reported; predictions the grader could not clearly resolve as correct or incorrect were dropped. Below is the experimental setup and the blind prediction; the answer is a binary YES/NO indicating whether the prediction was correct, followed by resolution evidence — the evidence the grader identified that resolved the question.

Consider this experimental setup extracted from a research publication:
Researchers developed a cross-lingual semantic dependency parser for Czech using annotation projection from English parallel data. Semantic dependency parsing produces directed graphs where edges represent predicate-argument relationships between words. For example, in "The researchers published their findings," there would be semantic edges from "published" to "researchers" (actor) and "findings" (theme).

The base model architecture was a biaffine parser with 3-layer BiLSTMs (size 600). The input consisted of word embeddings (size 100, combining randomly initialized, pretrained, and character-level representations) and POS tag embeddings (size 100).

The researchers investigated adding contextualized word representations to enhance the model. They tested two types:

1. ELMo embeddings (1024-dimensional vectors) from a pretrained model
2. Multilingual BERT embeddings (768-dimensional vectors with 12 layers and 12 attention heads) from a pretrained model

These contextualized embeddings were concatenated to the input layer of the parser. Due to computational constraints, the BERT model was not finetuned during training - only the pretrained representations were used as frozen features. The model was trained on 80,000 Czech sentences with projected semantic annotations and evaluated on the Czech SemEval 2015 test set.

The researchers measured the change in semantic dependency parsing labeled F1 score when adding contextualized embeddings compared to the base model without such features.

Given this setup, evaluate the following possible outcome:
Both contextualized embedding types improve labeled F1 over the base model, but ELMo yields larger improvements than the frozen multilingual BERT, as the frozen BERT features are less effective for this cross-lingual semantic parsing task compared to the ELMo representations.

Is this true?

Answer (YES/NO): NO